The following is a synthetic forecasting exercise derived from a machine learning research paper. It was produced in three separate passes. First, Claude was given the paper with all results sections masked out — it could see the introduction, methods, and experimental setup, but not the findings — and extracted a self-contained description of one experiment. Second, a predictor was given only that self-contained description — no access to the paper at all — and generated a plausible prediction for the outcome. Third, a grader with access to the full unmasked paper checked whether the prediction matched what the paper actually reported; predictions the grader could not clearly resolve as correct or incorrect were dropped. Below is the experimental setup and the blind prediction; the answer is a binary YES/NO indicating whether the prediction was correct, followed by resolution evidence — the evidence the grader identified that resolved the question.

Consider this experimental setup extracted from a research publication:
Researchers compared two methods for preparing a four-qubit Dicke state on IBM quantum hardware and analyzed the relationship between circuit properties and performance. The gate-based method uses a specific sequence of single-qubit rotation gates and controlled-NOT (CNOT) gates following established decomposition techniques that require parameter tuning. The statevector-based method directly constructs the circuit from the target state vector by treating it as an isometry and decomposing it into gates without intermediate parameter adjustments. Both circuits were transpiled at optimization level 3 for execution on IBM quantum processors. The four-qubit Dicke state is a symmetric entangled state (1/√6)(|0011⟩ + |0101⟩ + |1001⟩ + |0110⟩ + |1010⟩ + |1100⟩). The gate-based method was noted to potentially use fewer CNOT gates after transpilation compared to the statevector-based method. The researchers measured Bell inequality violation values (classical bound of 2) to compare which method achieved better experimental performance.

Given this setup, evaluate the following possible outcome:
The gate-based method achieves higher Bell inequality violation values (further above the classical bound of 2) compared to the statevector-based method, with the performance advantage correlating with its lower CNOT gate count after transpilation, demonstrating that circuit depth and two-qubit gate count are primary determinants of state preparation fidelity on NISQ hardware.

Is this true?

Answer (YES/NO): NO